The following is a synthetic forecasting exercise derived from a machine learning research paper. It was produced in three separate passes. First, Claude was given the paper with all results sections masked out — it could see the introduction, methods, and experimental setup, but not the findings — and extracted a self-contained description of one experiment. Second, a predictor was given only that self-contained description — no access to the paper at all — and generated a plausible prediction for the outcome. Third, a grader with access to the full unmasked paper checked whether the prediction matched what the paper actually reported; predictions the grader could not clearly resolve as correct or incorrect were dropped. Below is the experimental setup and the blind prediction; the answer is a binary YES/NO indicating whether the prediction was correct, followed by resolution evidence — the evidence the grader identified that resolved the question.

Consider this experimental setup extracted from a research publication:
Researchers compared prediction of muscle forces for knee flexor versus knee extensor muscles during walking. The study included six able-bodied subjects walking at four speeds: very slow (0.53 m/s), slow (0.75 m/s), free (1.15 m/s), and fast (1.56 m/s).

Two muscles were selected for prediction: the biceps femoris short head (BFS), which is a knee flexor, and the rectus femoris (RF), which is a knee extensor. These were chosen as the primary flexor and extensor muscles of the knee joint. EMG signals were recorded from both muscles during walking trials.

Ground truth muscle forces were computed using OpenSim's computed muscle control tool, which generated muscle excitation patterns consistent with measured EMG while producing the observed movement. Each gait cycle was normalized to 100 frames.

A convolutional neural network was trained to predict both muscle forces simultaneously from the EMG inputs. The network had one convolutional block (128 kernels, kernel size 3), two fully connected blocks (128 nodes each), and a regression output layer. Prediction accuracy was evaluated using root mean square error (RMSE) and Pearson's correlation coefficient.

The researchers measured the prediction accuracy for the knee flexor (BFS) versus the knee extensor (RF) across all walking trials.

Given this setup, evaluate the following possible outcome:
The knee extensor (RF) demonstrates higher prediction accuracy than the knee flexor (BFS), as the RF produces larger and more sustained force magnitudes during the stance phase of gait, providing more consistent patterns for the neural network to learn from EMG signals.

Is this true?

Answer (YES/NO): NO